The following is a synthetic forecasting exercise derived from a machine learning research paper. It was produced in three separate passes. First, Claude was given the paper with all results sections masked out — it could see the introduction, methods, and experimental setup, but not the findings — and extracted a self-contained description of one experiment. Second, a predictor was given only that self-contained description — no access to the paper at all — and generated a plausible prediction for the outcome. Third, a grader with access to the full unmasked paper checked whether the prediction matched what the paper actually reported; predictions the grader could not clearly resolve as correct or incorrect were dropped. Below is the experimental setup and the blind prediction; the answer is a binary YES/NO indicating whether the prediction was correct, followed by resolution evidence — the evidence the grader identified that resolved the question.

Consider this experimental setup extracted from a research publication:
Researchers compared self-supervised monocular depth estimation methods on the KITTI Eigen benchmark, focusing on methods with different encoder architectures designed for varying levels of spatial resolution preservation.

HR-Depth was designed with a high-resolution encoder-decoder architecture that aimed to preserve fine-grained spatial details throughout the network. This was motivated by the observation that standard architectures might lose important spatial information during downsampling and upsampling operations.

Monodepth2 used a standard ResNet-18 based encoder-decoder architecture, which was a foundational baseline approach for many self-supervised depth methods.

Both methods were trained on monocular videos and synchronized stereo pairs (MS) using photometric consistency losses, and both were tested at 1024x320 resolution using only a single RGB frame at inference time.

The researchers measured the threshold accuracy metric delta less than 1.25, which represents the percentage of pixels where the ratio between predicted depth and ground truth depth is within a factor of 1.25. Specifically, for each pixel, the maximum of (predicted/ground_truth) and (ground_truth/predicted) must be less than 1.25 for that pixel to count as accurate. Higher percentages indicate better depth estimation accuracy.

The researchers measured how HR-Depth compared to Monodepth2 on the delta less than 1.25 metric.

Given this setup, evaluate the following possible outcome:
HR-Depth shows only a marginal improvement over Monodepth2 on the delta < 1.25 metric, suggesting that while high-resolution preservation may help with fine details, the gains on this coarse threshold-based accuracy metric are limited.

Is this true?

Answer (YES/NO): NO